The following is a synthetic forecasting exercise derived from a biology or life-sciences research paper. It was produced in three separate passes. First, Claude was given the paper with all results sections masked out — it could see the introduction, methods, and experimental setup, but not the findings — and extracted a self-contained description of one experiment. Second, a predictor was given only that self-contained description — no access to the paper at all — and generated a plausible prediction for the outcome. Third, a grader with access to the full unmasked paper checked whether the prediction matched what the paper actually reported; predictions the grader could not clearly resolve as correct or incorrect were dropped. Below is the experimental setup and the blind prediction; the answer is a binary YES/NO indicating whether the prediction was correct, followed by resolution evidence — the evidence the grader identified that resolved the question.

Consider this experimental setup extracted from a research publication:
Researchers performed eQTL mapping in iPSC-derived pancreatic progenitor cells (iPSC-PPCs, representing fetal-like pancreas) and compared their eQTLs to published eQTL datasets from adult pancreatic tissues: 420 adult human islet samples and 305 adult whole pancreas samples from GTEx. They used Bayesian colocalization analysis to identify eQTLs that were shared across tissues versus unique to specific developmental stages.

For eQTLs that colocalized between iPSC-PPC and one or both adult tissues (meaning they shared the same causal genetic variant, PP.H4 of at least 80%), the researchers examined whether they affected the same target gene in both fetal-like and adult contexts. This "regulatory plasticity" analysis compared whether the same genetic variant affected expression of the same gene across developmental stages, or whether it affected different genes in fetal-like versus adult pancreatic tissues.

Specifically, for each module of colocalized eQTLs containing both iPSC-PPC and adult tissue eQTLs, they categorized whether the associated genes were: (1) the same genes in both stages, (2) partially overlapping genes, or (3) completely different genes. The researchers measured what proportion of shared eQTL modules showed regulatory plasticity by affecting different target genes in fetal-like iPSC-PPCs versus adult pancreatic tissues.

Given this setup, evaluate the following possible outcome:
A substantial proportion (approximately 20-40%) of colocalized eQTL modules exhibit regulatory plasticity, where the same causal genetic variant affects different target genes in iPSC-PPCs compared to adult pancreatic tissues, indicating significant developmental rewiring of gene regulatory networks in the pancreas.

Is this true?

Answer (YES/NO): NO